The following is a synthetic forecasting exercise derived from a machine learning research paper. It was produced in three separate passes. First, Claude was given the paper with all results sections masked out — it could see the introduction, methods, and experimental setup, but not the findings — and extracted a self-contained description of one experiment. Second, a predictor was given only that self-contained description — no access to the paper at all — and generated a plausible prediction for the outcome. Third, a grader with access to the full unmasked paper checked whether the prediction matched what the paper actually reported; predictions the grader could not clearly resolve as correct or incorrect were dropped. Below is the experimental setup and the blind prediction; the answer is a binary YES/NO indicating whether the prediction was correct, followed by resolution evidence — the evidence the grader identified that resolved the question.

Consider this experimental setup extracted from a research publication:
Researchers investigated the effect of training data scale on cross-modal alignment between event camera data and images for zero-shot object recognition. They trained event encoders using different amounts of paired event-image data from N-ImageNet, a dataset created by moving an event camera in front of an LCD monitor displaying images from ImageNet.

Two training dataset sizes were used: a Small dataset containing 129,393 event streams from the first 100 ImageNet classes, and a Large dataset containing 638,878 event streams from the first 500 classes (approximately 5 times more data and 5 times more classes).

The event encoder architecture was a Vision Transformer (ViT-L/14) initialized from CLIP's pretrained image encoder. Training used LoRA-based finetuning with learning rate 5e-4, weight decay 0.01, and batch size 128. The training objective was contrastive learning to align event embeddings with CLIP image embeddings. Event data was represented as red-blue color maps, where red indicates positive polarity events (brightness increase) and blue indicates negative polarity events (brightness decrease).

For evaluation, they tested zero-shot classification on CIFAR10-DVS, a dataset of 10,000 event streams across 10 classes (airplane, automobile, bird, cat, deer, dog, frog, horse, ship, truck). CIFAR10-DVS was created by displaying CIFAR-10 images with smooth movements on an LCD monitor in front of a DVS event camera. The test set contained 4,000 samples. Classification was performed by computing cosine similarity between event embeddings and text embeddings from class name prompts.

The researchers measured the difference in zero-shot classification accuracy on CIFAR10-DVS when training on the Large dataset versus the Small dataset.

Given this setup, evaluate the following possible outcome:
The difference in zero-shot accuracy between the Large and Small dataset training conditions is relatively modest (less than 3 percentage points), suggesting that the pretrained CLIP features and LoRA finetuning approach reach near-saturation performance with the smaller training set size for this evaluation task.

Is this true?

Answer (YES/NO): NO